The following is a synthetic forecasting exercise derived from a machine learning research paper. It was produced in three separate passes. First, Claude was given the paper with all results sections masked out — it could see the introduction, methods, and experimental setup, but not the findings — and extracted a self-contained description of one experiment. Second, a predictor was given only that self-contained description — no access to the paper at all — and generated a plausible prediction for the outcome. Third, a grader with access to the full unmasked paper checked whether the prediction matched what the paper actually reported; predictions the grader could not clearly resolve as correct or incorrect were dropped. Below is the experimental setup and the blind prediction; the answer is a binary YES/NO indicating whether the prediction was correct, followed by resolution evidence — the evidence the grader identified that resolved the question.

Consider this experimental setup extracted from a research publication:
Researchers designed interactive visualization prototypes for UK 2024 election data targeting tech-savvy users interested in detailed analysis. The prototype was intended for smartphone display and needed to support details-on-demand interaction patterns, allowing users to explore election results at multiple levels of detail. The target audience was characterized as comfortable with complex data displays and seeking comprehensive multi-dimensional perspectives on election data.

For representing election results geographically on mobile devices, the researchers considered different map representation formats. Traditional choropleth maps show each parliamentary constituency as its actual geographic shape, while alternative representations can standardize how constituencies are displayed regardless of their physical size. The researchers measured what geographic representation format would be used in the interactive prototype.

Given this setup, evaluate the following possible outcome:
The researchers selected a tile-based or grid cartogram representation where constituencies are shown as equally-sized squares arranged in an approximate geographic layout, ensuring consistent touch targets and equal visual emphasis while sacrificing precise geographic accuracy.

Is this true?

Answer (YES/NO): NO